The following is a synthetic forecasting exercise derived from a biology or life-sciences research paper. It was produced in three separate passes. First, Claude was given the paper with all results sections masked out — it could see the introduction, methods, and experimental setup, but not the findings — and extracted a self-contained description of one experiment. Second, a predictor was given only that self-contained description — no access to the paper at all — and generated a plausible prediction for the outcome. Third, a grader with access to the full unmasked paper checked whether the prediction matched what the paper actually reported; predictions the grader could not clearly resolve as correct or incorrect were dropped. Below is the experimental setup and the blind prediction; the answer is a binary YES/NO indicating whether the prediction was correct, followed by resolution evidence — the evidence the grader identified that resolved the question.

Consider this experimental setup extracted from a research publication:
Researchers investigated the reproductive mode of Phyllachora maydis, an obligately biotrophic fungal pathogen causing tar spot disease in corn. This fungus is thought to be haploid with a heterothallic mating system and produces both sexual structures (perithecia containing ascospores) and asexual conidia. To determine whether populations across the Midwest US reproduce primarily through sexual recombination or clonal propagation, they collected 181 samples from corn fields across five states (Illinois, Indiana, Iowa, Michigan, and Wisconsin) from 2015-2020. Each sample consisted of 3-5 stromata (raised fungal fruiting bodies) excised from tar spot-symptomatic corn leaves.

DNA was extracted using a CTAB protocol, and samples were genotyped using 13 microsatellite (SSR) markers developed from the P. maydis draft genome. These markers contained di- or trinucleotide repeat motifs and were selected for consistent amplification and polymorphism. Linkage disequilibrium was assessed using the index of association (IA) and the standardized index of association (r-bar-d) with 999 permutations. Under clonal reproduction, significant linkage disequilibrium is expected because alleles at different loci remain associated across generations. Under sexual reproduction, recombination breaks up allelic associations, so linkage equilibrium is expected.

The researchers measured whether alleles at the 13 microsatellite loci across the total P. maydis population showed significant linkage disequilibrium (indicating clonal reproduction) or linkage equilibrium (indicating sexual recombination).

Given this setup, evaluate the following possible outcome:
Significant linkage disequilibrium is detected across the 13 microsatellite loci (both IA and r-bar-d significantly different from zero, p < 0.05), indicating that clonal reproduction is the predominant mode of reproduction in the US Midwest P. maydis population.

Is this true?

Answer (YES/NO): NO